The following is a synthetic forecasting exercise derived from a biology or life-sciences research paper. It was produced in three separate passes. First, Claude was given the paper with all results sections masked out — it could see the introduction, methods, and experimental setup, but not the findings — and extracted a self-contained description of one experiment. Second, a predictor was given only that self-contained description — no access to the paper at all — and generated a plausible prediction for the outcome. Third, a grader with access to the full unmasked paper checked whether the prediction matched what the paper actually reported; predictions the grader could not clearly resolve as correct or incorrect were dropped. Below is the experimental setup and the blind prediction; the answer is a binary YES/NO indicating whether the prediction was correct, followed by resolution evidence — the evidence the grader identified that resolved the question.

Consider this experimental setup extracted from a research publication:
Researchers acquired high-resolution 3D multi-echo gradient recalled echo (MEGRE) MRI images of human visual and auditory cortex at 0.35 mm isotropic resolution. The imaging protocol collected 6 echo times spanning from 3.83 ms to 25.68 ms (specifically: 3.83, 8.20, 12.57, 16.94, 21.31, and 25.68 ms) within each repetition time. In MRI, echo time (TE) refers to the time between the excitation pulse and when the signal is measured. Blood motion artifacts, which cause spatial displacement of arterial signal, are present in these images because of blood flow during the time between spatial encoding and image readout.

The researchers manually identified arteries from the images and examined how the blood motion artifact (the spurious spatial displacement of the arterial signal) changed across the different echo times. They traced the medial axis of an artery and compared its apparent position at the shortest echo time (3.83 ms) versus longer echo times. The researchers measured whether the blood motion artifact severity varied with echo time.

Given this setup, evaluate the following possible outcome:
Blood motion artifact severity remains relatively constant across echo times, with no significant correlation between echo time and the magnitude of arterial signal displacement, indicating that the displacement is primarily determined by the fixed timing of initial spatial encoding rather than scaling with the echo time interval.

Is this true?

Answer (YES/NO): NO